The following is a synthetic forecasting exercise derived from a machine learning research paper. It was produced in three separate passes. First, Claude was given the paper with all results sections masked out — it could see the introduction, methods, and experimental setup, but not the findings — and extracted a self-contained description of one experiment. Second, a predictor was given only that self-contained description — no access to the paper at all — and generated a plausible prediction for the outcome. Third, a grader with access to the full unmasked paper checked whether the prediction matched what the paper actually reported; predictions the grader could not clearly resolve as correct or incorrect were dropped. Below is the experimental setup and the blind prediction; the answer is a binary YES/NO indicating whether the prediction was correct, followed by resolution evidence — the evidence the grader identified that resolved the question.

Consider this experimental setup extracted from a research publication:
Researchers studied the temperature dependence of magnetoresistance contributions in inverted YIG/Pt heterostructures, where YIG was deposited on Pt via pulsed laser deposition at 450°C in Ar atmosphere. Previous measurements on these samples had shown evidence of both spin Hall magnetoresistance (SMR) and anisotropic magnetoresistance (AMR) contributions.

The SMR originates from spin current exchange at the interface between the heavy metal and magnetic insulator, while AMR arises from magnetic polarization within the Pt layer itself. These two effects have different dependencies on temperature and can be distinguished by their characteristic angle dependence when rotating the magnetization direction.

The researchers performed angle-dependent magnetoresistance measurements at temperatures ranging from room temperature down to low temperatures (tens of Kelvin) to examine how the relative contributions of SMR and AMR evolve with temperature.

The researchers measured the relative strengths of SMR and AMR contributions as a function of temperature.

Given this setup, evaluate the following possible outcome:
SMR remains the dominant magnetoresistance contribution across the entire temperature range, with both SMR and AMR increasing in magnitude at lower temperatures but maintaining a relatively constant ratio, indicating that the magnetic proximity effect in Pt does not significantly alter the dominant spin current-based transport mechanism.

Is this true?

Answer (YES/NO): NO